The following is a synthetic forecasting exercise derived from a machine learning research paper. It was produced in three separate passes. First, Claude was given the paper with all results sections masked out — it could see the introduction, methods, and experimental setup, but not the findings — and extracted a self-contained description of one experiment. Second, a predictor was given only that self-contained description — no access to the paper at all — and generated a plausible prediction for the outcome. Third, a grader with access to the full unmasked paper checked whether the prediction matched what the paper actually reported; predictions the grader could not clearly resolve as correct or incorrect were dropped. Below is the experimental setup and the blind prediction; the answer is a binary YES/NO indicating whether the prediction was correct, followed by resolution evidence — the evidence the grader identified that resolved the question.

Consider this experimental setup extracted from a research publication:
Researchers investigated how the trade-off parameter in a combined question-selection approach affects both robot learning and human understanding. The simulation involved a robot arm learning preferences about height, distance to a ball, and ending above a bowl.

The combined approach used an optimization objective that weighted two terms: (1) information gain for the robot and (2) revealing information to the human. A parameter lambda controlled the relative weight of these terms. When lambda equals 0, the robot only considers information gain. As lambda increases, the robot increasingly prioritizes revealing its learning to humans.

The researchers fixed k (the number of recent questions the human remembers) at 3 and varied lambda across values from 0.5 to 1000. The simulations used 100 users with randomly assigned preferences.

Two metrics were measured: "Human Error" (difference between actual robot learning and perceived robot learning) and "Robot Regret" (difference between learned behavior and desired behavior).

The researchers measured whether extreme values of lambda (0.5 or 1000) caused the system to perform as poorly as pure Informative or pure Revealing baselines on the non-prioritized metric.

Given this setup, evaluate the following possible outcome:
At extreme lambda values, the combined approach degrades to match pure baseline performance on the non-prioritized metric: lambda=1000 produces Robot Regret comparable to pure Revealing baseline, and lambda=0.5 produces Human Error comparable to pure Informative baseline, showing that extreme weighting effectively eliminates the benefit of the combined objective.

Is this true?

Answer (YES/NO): NO